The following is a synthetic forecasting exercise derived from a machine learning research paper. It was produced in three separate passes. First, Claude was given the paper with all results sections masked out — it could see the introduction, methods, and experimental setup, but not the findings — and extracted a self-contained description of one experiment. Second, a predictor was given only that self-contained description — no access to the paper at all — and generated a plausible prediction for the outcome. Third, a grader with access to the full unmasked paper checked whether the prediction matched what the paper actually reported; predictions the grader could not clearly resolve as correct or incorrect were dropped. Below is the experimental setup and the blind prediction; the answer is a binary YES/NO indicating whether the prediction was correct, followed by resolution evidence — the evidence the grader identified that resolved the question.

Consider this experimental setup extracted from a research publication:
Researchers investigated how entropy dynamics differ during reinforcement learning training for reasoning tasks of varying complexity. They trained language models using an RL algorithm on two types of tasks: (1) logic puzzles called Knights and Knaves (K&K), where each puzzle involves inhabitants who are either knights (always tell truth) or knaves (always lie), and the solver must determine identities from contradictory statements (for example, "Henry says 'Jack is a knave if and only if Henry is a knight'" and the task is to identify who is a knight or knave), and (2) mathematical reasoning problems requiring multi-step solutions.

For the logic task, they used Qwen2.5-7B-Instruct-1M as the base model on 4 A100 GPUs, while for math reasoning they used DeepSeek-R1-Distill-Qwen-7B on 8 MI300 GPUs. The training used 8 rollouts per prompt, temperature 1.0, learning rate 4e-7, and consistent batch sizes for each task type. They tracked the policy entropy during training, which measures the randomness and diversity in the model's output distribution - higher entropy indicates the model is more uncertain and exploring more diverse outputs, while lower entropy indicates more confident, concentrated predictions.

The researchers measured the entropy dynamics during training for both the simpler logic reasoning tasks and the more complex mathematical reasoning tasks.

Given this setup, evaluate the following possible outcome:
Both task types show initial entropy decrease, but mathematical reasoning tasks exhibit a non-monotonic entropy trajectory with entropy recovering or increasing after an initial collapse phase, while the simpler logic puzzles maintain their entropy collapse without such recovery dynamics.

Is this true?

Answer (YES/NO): NO